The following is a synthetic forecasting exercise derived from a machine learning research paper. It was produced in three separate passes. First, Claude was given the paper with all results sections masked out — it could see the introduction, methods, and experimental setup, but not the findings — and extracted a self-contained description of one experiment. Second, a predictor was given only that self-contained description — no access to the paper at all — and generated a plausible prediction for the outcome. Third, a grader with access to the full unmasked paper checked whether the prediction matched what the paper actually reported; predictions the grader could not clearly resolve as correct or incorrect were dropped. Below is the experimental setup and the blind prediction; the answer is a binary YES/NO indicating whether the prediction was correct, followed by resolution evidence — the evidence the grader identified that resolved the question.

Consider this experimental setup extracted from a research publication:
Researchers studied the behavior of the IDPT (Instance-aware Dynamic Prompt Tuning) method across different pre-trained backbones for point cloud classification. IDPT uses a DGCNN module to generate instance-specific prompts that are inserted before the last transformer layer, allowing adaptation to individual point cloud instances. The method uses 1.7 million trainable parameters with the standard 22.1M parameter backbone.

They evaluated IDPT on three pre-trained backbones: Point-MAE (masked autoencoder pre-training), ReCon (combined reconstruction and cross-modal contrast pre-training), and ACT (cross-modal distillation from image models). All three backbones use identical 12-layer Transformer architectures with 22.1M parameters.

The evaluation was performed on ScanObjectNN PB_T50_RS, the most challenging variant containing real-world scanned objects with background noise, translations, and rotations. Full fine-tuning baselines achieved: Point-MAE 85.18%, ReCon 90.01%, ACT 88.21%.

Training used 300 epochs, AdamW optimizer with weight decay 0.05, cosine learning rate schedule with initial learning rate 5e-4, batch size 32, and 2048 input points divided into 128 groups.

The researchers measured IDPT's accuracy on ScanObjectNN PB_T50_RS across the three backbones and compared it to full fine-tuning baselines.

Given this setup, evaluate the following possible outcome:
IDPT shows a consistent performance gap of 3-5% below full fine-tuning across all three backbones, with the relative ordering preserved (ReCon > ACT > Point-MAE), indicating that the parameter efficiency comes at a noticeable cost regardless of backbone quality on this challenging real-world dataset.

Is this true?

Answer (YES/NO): NO